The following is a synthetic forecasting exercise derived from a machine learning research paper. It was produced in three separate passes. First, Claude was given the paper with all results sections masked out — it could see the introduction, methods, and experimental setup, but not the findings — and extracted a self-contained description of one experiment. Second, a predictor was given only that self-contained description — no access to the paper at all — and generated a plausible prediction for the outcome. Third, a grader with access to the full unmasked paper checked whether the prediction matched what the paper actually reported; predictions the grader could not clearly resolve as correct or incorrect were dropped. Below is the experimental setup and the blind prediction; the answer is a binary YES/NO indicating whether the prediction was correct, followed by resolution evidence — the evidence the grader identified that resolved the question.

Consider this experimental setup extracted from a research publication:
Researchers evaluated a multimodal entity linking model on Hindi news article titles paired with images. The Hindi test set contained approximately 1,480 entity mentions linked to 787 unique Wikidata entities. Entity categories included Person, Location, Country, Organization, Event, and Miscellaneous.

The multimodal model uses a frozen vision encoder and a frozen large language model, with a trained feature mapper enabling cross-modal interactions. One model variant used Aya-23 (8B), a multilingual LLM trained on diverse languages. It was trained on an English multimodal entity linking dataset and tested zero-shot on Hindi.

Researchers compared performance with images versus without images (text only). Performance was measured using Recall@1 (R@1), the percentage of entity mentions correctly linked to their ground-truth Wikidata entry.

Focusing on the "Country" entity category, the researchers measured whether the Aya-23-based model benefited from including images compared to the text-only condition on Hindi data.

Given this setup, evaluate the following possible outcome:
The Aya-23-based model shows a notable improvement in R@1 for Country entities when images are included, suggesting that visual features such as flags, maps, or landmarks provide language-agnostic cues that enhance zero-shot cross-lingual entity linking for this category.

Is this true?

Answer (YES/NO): YES